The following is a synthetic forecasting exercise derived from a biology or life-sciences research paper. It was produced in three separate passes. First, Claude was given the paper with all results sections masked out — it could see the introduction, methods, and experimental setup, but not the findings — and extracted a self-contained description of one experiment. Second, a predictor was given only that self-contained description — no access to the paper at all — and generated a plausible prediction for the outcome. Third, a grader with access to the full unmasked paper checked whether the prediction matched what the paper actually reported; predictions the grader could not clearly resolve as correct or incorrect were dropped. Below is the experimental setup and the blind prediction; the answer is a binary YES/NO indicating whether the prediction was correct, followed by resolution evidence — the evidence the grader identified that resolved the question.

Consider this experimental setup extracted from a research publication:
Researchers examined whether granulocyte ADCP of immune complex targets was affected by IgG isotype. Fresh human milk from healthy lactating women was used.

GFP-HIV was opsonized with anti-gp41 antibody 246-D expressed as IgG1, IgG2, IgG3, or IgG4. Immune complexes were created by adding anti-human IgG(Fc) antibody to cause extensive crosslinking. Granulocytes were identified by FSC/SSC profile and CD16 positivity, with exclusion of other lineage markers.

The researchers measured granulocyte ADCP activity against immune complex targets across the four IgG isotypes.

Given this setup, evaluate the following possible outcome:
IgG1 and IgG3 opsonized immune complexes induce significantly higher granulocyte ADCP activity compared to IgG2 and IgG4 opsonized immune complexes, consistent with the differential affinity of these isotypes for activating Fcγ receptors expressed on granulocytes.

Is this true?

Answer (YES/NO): NO